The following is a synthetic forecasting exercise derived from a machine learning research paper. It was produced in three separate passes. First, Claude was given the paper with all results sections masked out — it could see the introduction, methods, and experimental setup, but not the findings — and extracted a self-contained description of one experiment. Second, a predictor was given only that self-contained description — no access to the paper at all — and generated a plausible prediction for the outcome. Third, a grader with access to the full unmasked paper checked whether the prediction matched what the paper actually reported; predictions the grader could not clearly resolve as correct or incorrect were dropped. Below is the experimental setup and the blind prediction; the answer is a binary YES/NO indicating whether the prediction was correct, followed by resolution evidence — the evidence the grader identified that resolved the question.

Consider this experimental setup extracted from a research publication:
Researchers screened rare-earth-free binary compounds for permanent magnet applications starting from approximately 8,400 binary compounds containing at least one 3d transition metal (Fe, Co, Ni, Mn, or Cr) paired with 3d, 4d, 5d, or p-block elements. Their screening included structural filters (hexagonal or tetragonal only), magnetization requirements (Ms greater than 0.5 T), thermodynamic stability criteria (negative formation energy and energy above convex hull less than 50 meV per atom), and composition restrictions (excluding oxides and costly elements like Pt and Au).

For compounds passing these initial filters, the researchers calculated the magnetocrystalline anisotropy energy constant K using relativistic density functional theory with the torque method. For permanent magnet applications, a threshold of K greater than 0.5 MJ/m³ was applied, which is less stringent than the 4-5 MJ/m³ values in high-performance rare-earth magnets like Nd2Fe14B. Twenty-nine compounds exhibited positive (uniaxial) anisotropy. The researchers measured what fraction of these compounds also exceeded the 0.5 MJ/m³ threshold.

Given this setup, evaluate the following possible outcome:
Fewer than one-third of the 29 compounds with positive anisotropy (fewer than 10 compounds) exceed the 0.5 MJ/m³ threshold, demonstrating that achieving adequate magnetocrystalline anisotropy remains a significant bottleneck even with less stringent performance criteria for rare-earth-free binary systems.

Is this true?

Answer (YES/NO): NO